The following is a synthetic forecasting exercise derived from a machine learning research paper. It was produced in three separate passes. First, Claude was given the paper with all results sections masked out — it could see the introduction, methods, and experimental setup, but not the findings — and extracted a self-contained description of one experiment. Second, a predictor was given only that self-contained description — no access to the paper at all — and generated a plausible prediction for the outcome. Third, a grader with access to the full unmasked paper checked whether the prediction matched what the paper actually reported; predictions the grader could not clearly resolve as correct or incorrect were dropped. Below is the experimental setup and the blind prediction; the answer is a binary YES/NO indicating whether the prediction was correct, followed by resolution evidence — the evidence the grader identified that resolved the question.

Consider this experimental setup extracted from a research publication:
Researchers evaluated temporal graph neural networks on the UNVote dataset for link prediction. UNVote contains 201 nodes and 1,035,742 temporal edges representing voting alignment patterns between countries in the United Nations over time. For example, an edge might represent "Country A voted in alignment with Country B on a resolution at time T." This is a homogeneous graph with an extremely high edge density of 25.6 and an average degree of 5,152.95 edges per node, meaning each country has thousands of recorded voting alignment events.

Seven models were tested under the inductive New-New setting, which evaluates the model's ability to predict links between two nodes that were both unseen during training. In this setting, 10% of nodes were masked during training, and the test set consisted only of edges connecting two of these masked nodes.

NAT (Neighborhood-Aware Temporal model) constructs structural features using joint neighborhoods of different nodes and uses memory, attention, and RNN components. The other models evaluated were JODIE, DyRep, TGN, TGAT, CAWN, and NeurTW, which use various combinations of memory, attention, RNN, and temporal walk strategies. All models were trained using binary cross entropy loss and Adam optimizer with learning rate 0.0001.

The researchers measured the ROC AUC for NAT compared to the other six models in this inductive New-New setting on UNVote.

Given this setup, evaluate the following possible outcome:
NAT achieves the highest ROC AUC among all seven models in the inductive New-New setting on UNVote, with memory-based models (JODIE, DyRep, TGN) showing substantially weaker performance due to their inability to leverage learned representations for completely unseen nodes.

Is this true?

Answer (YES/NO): YES